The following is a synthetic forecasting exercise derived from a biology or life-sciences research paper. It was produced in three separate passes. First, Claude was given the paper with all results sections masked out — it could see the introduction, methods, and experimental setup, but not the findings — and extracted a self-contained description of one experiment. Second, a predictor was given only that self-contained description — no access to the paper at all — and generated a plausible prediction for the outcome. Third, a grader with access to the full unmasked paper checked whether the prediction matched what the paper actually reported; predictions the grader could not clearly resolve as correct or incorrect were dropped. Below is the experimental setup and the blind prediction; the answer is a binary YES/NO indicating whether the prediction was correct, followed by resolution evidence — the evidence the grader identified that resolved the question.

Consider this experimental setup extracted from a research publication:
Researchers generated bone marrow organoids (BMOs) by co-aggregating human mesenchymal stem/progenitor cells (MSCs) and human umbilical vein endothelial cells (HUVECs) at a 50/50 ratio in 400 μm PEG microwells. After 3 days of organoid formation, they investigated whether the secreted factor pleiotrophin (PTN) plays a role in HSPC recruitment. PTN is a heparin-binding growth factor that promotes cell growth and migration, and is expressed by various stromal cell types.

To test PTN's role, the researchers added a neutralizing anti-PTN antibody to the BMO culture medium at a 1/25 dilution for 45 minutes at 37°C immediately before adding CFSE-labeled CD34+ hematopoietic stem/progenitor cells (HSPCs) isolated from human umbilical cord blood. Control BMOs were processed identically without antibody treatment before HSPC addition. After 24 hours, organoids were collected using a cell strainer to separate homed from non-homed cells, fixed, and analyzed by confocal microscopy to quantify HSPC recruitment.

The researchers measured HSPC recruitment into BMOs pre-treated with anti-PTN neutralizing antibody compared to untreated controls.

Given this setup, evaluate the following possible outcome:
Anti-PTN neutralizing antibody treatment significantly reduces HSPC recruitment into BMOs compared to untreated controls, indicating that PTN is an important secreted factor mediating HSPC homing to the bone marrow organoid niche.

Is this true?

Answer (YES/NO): NO